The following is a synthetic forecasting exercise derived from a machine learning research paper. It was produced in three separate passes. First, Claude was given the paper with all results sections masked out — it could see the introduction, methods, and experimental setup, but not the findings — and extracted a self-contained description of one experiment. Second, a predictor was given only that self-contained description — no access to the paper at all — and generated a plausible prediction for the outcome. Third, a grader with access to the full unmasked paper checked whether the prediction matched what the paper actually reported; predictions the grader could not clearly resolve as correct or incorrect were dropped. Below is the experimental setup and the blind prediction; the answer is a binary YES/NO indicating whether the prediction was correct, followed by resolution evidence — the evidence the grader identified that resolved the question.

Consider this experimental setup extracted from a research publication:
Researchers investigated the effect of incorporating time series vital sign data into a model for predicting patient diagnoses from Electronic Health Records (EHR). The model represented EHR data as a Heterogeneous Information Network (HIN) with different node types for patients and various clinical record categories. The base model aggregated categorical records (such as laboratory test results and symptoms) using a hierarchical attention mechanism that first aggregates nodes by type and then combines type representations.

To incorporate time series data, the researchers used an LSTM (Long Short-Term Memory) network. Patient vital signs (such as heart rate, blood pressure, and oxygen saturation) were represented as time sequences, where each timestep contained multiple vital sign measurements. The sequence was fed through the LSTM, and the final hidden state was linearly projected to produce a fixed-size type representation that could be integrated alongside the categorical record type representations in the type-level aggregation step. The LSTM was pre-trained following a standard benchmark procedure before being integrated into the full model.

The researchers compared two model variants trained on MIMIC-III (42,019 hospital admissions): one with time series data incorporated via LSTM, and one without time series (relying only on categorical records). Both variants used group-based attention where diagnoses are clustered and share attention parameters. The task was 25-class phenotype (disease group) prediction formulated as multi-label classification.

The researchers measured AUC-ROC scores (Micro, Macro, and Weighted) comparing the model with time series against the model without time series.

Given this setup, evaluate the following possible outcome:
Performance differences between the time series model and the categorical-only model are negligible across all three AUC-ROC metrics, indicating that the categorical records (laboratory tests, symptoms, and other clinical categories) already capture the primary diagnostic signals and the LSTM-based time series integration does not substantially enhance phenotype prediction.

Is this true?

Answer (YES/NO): NO